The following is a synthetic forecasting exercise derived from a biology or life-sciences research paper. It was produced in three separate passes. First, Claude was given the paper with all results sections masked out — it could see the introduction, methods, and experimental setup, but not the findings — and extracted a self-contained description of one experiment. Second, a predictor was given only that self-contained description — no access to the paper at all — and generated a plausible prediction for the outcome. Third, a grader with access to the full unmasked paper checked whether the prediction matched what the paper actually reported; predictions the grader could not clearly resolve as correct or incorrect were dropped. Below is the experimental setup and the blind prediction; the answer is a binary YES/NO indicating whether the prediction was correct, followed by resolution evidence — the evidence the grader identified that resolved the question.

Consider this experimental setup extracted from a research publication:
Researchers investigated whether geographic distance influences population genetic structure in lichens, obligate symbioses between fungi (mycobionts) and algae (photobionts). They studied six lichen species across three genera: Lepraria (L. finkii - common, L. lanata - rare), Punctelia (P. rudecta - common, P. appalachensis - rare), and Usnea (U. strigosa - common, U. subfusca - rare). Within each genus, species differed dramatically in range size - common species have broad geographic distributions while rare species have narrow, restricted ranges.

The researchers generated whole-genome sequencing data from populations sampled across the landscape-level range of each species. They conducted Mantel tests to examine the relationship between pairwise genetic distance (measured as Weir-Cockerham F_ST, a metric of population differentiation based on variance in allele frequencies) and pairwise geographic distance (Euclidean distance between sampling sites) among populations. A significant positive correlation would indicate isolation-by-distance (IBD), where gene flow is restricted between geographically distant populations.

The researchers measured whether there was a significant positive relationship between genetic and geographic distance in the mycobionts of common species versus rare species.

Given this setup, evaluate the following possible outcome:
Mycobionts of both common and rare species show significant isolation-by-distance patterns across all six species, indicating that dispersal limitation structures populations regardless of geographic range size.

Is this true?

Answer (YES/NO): NO